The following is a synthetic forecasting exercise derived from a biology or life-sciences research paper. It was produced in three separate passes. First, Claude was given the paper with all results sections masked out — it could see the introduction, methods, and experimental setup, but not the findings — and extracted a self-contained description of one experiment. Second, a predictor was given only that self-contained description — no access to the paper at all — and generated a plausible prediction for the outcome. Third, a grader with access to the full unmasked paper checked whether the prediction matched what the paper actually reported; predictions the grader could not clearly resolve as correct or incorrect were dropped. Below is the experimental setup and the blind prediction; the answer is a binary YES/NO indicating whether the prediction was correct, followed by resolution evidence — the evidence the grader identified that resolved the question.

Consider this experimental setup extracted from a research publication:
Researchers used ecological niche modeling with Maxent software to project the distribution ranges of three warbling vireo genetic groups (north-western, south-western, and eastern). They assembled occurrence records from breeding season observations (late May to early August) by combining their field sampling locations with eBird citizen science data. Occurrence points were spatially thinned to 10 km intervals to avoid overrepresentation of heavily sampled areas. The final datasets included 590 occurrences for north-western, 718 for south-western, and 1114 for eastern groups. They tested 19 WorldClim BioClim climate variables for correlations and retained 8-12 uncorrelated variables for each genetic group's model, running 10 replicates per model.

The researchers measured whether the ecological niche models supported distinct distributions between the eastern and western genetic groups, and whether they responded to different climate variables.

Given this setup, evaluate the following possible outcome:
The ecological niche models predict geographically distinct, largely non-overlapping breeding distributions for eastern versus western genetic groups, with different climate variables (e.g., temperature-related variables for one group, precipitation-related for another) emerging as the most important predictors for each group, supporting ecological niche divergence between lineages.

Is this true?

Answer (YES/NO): YES